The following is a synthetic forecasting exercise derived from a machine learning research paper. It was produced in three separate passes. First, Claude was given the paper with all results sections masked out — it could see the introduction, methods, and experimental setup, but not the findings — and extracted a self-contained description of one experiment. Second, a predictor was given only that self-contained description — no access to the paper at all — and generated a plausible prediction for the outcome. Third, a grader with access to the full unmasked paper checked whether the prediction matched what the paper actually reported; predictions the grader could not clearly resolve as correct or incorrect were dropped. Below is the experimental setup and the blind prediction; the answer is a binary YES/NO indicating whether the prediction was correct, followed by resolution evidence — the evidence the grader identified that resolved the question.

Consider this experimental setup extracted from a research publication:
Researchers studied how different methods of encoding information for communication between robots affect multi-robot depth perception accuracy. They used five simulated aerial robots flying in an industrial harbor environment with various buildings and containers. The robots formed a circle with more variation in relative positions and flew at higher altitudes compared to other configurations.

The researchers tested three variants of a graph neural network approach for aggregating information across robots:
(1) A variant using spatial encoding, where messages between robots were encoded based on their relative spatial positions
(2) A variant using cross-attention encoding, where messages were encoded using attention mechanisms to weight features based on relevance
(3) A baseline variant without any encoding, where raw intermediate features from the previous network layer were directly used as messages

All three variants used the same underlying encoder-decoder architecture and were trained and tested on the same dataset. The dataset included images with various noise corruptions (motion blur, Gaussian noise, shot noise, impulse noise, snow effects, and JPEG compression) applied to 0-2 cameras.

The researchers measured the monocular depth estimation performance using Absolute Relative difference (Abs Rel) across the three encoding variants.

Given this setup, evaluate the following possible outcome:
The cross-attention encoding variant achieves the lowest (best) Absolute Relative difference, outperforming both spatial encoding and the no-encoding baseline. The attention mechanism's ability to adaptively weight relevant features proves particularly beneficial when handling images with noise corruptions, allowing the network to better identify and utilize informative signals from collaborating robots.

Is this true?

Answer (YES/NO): NO